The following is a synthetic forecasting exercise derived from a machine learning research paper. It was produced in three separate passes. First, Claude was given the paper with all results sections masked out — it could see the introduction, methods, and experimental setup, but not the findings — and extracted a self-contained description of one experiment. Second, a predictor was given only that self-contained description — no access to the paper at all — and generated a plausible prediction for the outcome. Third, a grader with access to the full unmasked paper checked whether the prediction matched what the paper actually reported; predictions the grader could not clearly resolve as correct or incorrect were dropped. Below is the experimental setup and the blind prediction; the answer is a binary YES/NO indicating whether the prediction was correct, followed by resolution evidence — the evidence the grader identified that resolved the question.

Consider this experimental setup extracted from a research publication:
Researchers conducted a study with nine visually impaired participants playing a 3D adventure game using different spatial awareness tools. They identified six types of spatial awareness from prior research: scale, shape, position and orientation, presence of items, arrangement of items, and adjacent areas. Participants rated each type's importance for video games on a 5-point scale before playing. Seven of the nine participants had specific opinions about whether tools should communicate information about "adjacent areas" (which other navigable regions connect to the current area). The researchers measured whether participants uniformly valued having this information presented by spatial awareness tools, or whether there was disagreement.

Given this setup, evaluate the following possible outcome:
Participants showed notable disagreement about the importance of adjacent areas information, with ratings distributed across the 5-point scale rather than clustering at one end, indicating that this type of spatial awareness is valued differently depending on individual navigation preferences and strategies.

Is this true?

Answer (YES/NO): NO